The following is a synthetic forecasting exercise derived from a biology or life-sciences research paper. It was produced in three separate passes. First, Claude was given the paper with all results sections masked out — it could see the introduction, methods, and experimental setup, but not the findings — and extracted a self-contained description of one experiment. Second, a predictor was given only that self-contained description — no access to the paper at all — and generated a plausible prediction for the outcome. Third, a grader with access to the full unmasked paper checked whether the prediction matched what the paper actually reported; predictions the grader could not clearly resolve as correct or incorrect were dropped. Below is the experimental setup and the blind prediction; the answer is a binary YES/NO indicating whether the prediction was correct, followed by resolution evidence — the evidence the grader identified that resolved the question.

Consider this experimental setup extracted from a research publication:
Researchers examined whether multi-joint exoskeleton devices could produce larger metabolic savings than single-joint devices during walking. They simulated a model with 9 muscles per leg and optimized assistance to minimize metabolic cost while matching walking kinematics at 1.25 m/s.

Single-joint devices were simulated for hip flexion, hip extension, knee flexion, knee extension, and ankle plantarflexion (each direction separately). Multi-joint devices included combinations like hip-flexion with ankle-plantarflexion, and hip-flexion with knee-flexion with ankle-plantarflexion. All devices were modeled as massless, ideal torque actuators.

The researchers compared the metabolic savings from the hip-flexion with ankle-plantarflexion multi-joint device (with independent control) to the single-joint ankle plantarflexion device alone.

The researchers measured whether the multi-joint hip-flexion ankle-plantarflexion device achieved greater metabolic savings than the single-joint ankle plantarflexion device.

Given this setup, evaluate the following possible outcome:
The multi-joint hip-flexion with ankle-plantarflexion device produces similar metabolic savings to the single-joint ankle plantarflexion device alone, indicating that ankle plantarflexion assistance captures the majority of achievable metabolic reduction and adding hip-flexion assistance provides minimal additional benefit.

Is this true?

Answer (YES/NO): NO